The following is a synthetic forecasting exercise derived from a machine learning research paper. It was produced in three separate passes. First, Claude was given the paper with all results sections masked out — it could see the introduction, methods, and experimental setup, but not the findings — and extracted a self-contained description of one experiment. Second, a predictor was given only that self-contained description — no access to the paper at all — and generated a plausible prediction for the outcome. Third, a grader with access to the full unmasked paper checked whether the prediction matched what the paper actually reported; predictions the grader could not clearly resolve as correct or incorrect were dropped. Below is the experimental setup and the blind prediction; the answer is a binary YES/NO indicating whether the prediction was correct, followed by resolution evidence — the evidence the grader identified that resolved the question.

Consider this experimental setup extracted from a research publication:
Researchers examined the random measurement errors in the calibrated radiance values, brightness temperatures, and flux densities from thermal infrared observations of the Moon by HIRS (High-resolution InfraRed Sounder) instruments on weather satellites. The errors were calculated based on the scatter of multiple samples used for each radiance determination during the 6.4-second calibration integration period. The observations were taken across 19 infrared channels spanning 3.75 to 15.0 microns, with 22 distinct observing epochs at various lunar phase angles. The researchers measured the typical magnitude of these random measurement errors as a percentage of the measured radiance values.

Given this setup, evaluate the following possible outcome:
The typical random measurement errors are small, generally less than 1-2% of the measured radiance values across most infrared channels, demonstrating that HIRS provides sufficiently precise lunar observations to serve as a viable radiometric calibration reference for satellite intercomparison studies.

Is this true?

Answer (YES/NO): YES